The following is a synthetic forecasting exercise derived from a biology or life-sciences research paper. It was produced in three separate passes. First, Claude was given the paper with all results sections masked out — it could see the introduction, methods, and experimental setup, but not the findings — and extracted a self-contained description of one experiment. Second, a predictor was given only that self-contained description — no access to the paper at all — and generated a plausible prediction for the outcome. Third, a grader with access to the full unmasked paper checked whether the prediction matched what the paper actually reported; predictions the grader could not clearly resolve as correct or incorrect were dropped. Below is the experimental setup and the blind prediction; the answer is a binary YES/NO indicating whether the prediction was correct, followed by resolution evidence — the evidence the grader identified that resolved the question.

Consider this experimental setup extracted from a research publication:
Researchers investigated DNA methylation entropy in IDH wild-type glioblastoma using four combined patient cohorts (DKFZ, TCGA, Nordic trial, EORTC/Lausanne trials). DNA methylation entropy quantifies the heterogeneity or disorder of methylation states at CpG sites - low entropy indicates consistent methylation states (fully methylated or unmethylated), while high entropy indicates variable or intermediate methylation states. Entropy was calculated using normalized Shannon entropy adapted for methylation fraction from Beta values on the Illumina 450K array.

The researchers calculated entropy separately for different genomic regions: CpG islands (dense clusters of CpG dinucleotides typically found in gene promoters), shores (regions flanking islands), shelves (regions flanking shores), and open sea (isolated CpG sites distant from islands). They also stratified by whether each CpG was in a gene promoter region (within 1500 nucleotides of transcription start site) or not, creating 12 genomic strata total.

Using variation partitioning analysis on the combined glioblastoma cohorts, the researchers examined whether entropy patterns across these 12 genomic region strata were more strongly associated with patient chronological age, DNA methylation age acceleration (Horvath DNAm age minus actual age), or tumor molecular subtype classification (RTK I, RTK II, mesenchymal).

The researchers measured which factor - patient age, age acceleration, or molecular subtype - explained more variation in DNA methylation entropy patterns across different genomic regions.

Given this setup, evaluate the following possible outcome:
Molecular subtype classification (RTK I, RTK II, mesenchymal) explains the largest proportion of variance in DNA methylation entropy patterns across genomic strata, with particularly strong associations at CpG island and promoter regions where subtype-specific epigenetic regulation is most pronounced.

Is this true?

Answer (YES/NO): NO